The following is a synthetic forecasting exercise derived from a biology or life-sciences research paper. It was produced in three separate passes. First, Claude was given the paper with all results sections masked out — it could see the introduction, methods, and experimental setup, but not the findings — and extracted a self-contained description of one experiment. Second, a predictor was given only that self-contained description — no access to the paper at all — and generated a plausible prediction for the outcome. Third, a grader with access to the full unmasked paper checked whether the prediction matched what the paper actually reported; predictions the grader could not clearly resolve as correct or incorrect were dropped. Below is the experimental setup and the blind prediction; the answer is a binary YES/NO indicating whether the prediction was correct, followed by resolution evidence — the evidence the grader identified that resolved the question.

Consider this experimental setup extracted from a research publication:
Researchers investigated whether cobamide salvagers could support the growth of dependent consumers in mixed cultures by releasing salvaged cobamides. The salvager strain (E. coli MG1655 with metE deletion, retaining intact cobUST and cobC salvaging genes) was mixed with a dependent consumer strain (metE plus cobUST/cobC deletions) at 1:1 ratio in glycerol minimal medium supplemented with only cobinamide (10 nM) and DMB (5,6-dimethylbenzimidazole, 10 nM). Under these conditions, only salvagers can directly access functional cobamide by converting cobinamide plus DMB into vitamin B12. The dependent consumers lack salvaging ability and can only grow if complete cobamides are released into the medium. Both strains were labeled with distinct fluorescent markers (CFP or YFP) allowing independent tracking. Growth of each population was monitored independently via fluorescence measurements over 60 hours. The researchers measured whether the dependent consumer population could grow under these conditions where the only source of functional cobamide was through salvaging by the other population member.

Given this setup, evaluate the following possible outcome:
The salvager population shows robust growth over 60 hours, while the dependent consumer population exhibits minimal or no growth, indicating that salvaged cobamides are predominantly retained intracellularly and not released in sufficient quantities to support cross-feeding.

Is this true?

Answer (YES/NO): NO